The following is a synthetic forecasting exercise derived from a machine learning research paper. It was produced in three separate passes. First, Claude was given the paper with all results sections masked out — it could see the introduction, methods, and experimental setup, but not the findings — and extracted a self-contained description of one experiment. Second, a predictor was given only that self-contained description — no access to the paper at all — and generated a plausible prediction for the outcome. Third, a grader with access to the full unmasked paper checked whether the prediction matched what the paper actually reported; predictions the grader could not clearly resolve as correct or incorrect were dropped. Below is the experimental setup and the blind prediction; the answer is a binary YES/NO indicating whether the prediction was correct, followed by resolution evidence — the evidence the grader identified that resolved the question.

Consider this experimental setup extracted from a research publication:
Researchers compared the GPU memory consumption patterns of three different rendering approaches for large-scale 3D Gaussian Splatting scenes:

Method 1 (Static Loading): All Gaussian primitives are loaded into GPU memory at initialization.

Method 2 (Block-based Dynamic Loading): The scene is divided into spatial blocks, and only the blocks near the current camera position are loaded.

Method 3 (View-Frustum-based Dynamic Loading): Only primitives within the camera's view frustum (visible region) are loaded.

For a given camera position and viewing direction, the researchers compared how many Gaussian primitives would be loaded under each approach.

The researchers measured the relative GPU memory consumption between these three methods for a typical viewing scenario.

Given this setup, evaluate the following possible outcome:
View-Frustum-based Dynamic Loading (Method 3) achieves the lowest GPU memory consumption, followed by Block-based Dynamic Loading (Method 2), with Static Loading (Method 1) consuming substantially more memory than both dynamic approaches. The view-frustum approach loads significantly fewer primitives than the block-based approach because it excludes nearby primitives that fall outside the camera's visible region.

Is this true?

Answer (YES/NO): YES